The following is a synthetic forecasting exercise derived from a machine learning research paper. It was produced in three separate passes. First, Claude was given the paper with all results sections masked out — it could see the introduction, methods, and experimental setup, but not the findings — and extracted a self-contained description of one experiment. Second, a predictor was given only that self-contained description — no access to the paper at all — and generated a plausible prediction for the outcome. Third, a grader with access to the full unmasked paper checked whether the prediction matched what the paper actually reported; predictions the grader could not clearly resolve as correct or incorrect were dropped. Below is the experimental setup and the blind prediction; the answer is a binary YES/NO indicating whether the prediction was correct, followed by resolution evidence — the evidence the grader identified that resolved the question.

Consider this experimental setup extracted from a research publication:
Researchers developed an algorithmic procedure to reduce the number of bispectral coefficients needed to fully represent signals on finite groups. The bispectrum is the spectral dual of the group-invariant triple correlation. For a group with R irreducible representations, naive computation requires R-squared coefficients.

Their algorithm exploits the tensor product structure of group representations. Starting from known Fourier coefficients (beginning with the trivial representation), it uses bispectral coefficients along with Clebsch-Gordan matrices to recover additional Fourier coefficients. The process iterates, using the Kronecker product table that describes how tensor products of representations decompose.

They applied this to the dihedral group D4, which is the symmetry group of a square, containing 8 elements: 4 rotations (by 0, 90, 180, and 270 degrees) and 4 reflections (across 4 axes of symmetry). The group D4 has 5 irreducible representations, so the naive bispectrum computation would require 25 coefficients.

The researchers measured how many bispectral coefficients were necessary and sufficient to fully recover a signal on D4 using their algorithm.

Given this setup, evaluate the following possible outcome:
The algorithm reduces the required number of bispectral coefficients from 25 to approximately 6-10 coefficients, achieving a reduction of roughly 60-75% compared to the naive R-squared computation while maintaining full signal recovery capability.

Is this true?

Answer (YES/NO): NO